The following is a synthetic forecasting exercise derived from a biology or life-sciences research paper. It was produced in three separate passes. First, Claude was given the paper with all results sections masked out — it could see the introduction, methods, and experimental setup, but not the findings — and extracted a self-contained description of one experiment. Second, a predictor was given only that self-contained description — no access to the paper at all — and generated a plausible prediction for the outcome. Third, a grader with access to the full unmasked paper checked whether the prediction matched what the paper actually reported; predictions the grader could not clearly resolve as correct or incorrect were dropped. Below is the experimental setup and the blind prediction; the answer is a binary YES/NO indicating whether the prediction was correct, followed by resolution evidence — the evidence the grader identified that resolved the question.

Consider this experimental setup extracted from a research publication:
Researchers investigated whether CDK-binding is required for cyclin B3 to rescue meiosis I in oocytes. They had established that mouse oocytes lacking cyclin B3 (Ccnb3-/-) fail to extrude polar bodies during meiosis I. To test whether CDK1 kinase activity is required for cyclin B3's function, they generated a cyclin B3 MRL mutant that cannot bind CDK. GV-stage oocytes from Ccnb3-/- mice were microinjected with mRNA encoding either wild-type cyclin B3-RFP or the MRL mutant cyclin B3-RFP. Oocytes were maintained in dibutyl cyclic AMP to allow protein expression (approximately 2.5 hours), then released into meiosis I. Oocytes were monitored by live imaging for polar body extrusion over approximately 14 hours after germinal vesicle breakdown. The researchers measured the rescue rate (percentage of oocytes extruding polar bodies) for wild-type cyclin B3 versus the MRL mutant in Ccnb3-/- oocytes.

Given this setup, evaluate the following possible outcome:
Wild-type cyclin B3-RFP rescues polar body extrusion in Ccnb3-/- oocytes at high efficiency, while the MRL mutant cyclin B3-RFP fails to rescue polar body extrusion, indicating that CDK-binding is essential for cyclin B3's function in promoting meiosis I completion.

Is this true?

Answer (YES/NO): NO